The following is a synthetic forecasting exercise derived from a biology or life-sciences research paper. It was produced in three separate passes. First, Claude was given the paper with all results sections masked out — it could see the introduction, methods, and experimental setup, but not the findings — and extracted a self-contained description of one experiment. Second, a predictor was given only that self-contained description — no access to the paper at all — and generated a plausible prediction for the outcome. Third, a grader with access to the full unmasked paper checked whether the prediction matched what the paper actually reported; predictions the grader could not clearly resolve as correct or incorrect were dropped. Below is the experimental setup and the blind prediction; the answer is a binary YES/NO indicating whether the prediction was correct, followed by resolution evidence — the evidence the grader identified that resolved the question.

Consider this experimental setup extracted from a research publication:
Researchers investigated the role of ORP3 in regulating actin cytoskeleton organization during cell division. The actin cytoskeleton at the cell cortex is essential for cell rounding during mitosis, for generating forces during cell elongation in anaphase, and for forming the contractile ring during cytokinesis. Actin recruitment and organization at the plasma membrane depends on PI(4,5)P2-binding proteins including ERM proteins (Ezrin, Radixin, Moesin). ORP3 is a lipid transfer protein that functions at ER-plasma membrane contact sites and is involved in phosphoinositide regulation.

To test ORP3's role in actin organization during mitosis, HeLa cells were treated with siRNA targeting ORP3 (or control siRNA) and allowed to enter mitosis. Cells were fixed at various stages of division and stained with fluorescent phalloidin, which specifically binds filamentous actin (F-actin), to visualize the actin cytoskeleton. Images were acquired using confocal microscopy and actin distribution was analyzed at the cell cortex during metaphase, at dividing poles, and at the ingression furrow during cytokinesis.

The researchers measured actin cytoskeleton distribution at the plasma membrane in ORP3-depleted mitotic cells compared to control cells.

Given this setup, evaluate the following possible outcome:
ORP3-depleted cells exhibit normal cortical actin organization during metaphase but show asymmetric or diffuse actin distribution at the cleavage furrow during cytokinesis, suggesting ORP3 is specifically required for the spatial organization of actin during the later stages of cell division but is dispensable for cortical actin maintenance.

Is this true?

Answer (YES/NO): NO